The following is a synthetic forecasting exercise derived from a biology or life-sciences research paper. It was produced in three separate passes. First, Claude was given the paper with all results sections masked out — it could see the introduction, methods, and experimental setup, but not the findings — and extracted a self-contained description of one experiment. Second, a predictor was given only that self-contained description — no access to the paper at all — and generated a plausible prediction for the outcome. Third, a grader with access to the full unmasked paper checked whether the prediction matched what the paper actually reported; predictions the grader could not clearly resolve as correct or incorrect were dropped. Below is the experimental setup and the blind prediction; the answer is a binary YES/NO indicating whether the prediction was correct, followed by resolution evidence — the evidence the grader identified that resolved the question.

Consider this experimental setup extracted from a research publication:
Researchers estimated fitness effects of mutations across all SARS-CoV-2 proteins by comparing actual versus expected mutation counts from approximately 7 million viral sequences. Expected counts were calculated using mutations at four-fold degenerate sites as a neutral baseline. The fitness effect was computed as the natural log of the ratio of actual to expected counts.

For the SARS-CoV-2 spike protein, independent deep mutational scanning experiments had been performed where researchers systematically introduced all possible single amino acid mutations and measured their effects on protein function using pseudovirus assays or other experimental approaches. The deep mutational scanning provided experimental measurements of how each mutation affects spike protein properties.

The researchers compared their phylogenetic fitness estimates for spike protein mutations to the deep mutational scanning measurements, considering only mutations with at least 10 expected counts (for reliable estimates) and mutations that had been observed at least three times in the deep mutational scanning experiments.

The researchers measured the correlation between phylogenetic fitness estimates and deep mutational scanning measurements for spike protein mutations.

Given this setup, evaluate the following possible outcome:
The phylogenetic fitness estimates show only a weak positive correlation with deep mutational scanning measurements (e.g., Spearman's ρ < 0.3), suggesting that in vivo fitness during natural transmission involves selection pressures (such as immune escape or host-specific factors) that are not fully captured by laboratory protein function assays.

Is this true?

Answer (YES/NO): NO